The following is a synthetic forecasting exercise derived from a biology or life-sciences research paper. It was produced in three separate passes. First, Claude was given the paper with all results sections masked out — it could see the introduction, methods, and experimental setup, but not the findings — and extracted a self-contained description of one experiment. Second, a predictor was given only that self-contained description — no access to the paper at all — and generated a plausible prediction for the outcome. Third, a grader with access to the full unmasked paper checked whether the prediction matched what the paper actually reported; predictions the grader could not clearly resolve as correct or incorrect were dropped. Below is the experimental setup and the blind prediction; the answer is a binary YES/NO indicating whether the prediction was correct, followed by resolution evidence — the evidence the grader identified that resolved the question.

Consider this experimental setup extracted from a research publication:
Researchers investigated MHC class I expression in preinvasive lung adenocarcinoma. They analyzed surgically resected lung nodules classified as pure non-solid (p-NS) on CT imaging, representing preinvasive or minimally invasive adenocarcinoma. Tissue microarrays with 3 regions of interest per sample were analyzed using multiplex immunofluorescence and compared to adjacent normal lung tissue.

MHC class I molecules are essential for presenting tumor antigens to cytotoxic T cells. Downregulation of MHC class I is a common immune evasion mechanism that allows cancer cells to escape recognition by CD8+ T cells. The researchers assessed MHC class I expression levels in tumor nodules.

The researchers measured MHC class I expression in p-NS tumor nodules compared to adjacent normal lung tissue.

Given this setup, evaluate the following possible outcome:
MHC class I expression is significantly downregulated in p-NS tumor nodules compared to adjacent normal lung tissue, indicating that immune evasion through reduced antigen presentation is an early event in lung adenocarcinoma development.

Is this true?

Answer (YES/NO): NO